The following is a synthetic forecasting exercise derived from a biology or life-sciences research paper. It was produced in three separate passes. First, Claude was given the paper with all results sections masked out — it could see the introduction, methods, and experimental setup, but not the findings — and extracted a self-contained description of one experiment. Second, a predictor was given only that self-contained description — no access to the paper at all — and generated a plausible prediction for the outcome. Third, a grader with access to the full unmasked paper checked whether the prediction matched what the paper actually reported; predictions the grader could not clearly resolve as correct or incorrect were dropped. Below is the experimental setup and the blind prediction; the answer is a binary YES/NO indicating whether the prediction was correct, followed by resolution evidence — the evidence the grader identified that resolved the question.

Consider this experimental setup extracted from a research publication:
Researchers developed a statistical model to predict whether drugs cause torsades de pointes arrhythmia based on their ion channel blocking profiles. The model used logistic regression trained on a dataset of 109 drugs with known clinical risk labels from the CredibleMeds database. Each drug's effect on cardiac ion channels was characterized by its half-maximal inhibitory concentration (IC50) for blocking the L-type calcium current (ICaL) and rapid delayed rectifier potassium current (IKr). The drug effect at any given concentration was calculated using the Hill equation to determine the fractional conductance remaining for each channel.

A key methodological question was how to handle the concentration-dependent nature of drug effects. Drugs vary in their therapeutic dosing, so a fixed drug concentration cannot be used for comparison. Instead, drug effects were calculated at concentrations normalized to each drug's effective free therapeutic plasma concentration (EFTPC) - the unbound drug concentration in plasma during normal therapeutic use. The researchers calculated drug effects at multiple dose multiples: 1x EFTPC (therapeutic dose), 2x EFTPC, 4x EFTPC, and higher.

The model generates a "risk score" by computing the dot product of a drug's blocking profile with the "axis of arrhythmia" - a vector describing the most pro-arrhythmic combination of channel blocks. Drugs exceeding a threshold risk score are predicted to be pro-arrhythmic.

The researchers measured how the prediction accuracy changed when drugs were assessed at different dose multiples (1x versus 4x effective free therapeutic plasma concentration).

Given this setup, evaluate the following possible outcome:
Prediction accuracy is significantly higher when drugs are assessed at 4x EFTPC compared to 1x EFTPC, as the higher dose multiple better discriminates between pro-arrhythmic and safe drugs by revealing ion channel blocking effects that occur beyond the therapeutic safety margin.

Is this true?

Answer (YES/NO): NO